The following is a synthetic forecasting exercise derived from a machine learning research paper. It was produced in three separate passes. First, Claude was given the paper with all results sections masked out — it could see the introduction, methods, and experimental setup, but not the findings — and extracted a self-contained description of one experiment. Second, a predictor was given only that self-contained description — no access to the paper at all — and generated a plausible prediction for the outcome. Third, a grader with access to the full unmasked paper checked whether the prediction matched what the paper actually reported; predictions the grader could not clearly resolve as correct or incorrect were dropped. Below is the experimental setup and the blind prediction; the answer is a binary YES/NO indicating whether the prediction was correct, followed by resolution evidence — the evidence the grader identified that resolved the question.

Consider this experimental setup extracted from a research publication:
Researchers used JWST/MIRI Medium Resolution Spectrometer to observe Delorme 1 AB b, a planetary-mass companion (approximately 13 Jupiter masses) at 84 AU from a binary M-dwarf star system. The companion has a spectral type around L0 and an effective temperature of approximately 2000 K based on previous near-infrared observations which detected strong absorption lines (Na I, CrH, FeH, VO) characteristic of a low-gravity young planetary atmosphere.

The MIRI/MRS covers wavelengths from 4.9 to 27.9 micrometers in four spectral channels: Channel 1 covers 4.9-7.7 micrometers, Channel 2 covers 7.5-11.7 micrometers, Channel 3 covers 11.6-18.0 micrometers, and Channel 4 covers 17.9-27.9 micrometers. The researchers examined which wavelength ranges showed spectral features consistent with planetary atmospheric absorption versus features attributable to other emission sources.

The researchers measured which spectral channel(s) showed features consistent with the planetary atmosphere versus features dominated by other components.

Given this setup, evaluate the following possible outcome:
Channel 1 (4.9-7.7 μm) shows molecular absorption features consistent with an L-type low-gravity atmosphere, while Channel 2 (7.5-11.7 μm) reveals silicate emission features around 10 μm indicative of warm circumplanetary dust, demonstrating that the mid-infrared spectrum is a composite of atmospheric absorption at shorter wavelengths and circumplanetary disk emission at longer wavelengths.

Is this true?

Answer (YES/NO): NO